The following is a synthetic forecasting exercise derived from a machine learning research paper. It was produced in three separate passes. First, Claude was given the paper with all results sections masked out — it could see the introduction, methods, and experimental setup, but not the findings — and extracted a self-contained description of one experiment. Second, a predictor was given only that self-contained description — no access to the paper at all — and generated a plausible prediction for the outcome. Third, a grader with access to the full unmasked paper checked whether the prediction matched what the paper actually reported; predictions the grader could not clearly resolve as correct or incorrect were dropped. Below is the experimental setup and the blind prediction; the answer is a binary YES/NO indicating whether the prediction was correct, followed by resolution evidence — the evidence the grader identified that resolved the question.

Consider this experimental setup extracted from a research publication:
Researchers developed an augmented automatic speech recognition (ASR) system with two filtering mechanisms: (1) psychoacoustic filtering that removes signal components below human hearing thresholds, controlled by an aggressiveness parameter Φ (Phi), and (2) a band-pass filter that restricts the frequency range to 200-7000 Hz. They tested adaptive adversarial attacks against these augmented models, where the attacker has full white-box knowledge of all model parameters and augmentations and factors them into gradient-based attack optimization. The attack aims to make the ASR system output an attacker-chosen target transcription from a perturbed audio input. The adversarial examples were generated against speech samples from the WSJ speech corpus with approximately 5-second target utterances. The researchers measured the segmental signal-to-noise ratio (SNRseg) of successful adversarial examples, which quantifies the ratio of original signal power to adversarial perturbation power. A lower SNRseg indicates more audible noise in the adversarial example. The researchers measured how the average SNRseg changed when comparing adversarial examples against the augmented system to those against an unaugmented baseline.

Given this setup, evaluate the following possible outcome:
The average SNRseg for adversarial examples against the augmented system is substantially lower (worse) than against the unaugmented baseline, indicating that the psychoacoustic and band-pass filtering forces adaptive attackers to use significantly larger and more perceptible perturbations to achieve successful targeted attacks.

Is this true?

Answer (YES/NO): YES